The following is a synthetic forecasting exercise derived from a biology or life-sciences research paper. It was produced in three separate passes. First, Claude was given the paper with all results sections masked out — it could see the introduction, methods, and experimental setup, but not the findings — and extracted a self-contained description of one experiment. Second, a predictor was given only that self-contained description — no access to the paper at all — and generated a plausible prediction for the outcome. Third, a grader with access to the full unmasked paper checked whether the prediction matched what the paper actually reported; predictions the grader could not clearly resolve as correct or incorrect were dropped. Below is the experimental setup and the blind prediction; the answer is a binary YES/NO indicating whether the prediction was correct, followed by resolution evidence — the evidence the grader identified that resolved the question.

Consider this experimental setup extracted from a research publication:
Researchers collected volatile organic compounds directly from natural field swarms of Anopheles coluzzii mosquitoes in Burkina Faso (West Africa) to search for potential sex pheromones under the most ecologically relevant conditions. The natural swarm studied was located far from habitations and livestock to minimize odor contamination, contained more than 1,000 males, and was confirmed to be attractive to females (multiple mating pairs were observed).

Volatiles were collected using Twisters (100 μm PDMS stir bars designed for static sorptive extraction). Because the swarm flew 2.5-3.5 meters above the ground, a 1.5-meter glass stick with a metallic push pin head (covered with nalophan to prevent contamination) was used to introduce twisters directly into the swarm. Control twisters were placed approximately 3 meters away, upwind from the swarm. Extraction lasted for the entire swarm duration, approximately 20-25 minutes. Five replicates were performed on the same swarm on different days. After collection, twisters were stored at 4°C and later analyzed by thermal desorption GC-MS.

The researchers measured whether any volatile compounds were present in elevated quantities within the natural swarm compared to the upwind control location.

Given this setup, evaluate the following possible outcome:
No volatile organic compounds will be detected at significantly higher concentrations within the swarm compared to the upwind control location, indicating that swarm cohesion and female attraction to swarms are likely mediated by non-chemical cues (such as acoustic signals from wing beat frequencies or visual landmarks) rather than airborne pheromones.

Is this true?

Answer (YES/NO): YES